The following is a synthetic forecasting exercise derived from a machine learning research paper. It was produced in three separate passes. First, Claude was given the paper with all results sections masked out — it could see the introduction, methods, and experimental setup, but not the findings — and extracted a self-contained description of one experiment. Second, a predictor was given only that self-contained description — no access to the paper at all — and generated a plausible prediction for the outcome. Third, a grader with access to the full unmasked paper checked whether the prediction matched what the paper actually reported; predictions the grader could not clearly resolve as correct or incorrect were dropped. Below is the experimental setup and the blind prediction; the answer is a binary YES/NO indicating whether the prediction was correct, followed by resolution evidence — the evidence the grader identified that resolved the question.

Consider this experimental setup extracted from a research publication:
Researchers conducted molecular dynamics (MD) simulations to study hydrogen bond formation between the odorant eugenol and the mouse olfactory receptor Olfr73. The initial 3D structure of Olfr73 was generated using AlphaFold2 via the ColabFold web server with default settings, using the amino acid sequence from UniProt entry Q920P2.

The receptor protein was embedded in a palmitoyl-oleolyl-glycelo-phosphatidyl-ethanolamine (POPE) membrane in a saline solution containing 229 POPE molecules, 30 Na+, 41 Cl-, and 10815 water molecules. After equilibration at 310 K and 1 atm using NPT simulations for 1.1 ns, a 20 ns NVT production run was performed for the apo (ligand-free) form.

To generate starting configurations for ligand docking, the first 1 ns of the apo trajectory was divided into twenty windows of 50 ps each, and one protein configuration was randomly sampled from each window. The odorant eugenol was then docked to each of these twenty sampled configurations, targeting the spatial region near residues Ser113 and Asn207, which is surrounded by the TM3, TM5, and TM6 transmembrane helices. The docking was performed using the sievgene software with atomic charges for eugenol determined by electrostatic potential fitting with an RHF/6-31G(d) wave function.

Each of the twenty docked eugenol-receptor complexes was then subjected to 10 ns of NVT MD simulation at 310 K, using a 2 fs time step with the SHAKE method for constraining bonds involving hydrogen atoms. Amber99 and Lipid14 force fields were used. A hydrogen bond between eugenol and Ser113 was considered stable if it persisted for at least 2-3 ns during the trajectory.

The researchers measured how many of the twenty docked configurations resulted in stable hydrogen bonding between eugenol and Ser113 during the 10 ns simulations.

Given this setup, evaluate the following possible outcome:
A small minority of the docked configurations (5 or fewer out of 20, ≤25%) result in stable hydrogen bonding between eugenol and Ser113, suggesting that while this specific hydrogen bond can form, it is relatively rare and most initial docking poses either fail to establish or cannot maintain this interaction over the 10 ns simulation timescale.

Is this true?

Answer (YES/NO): YES